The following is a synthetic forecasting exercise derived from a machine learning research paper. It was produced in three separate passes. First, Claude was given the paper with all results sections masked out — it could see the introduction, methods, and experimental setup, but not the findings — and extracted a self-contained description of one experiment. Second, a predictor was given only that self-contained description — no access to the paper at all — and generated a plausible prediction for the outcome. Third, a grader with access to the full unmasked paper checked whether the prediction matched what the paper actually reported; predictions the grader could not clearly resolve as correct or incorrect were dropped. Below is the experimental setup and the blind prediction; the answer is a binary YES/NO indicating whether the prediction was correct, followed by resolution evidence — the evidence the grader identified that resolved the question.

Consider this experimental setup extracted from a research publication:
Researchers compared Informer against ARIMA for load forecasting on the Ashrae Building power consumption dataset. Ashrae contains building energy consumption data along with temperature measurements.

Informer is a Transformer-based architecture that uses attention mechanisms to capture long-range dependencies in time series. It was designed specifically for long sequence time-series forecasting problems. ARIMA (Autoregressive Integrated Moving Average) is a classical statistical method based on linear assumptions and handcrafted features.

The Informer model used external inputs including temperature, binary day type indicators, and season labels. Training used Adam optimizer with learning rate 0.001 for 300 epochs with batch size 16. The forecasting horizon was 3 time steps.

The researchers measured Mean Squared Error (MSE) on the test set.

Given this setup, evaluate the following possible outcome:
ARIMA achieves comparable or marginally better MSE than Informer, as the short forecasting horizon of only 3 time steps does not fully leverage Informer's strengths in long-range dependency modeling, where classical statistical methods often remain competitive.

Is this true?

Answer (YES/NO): NO